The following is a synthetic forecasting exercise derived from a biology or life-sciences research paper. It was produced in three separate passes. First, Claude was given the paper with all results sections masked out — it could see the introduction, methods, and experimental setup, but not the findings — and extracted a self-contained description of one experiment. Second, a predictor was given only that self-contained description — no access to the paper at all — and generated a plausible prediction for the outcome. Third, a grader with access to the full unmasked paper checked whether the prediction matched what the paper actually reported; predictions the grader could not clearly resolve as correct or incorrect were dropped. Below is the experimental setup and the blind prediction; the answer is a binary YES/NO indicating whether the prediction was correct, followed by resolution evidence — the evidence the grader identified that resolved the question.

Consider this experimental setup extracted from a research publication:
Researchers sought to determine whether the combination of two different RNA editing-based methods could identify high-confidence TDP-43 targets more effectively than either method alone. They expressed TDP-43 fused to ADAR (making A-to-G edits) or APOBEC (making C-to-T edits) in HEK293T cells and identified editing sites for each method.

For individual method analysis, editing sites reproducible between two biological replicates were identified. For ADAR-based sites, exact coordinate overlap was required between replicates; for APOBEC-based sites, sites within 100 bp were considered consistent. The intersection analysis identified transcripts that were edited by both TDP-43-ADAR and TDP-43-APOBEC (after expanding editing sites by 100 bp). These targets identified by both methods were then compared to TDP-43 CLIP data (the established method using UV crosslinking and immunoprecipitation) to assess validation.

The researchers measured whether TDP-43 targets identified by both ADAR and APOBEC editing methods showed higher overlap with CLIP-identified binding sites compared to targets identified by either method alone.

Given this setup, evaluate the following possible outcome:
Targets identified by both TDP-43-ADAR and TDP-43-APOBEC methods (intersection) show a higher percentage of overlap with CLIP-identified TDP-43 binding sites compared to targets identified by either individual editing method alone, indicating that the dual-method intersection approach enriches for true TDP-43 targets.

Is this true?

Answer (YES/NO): YES